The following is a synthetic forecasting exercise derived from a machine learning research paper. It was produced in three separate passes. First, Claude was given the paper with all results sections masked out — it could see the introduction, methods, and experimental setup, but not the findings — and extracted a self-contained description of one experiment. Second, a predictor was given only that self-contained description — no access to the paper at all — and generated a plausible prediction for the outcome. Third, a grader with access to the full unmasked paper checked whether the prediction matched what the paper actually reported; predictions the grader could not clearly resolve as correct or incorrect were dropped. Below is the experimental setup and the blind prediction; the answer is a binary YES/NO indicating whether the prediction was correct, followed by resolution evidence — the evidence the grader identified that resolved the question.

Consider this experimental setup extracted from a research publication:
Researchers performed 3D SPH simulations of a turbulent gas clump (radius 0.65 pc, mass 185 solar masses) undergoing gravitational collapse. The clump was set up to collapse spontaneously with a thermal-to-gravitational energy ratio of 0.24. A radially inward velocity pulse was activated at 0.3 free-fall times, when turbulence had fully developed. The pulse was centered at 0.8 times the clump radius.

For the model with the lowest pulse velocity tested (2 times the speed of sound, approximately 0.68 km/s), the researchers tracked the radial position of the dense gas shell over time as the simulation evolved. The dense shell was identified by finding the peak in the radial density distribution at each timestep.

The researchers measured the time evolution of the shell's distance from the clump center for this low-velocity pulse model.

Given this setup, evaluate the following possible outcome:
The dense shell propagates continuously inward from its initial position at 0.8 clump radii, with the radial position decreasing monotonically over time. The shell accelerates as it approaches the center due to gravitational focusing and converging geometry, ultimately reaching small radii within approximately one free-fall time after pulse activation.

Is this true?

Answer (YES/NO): NO